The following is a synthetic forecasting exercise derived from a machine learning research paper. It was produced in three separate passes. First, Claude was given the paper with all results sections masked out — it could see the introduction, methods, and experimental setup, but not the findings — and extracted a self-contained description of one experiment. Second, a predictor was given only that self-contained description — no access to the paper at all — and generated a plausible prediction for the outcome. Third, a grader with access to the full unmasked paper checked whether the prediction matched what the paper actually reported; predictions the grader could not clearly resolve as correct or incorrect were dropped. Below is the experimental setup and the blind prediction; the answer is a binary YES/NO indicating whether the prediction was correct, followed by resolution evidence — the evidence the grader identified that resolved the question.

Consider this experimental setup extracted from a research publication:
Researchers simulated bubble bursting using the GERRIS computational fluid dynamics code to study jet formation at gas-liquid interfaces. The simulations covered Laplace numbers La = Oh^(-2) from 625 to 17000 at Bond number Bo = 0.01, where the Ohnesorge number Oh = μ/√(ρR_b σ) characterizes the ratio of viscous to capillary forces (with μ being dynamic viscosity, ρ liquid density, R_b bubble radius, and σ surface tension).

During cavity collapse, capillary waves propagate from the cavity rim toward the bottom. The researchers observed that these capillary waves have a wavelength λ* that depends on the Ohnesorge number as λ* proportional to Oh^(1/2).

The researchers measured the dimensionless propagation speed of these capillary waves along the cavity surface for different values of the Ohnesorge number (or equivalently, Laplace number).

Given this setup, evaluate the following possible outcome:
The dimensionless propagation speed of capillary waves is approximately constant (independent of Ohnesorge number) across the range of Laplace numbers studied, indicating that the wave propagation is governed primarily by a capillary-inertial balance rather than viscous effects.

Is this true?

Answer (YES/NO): YES